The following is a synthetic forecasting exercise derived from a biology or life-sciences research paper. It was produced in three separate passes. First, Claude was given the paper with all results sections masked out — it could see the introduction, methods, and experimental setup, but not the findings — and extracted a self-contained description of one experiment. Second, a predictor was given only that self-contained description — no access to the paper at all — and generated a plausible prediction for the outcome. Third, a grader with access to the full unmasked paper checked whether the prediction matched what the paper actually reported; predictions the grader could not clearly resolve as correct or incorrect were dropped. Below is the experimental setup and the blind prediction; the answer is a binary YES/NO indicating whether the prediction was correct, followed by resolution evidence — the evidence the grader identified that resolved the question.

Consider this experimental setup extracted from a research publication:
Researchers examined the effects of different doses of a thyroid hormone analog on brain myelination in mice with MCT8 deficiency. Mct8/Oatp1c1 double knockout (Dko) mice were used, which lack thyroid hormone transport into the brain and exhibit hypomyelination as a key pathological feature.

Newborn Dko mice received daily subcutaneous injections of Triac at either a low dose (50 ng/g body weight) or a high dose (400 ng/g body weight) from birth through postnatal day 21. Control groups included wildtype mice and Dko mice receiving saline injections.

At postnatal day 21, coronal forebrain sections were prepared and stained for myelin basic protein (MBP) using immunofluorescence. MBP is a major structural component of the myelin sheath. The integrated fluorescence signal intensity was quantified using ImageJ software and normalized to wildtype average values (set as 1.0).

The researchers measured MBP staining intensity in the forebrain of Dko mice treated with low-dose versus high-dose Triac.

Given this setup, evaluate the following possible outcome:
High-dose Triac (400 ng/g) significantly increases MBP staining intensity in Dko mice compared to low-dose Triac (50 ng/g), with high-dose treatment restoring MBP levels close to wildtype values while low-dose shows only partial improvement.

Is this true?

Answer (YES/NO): YES